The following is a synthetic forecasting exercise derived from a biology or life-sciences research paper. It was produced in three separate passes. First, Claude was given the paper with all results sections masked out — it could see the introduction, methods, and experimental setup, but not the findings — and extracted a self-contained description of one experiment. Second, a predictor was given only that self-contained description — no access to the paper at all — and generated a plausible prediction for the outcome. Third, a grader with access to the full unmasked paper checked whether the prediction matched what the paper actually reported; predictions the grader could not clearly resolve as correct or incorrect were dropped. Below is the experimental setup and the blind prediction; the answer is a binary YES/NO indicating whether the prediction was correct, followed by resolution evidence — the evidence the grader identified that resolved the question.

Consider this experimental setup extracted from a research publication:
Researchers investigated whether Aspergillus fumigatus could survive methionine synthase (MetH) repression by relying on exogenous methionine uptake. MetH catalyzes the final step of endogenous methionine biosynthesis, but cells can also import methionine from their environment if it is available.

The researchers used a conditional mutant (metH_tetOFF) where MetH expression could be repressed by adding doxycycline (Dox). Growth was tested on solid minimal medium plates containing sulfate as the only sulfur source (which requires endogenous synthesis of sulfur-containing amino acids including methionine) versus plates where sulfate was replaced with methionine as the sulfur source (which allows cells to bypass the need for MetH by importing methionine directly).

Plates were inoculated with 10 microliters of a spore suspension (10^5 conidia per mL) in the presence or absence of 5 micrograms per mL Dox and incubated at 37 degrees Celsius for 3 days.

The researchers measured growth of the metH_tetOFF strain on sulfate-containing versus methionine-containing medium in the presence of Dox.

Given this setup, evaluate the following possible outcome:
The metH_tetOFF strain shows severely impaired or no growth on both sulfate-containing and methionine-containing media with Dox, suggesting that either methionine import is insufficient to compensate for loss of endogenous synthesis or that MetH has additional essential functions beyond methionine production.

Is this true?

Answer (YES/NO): YES